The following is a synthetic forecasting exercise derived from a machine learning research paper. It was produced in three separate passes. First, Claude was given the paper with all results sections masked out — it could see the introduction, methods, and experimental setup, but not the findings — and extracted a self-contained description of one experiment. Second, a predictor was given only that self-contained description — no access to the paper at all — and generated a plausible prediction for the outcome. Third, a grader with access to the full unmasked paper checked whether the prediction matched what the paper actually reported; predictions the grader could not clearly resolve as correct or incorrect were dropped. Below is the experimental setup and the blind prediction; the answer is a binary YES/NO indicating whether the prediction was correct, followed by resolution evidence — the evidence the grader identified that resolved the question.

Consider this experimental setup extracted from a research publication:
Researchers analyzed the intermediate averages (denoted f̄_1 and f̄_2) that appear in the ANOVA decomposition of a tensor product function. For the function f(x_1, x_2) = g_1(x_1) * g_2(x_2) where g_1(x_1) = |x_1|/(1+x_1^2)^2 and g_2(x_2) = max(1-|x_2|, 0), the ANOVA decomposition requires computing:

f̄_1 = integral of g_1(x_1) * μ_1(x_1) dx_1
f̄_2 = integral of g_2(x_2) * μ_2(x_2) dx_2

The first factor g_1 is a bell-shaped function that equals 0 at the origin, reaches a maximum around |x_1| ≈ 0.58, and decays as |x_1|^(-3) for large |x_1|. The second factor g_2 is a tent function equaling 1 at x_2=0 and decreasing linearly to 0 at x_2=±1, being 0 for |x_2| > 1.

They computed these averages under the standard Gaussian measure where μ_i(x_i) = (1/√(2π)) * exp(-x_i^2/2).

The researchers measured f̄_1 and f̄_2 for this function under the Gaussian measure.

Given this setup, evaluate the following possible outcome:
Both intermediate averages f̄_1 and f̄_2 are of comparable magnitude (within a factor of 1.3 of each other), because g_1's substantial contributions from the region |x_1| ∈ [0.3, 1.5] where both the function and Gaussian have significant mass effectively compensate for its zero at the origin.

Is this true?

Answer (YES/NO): NO